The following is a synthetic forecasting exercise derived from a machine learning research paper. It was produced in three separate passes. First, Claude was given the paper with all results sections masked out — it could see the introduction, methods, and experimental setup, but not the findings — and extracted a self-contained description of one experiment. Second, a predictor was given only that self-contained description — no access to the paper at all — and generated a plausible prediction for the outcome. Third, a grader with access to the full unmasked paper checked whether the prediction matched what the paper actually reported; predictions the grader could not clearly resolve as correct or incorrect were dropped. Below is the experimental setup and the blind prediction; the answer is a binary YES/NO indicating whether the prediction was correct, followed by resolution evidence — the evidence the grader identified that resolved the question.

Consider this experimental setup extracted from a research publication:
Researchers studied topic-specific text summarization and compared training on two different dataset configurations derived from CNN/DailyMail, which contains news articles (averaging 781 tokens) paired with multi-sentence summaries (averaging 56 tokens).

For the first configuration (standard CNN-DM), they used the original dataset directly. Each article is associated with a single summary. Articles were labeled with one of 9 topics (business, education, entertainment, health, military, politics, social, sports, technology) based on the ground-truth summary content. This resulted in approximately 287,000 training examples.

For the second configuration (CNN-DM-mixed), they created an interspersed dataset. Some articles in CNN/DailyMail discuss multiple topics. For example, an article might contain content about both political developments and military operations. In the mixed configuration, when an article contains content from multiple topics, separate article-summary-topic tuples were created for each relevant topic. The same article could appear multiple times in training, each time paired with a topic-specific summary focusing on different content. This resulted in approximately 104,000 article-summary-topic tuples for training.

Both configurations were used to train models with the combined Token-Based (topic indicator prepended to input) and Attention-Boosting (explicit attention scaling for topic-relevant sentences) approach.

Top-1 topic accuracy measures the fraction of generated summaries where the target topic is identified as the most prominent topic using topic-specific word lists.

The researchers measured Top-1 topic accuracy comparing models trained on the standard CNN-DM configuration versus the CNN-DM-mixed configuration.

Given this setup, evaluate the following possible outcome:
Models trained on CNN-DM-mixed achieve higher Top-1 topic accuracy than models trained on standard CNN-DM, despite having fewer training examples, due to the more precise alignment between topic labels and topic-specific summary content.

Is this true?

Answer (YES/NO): YES